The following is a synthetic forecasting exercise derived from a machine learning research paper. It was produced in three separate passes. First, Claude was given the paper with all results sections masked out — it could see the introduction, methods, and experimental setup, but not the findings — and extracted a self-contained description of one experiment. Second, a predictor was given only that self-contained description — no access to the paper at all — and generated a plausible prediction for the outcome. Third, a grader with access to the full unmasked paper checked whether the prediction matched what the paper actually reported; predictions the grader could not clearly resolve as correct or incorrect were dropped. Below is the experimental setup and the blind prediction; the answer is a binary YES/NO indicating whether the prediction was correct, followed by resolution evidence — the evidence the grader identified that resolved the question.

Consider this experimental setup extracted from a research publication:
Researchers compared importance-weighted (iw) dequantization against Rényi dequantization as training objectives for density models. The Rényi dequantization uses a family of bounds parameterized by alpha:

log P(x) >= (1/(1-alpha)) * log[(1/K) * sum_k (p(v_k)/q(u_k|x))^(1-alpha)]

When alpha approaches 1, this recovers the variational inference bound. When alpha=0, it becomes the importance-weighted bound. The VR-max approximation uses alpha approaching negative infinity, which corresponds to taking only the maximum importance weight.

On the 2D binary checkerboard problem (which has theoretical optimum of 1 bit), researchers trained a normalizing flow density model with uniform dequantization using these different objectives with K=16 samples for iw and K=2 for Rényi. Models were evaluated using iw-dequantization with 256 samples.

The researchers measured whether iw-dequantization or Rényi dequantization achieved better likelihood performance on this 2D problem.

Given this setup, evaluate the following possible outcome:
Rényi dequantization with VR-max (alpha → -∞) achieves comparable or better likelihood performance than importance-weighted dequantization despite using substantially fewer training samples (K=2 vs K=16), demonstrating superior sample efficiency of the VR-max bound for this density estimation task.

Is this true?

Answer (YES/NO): NO